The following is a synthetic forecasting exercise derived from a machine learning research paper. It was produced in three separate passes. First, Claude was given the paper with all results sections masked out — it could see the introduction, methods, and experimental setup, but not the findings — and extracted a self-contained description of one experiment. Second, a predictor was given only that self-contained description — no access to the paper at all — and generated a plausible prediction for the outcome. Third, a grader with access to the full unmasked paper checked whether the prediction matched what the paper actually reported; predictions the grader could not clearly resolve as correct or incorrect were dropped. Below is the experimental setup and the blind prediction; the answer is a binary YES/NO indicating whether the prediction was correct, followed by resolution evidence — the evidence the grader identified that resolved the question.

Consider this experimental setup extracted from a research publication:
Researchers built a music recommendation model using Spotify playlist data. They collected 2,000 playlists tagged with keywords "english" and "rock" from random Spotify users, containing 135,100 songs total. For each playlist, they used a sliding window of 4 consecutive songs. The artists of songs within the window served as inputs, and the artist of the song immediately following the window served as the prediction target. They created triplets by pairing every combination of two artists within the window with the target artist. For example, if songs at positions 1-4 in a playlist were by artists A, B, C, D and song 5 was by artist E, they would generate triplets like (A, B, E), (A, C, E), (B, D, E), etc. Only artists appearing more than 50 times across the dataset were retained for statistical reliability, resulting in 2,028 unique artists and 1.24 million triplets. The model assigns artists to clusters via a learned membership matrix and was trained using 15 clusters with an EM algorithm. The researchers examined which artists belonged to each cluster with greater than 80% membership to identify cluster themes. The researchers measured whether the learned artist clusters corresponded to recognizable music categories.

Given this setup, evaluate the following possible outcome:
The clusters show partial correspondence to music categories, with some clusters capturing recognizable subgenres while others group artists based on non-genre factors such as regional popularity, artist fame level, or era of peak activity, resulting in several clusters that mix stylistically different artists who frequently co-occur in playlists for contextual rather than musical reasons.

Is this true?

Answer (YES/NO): YES